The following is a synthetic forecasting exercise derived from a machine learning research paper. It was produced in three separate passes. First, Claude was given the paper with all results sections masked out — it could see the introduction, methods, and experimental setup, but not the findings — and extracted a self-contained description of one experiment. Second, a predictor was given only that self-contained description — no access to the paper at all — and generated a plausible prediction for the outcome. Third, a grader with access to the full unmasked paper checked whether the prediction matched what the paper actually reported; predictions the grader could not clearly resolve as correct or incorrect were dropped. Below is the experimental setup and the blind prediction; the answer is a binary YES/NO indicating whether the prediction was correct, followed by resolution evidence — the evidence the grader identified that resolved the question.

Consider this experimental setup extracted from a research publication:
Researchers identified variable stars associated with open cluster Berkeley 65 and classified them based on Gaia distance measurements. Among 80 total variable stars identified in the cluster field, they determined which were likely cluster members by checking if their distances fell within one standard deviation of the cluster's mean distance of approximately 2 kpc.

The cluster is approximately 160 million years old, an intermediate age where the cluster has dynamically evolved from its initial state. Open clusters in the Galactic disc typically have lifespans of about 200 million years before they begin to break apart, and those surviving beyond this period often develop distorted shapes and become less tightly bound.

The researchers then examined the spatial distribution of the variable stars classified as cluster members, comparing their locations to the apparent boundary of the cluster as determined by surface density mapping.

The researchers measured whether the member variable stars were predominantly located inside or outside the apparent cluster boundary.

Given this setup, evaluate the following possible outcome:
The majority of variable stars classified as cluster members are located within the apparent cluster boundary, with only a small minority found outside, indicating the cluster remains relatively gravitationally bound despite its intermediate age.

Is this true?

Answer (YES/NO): NO